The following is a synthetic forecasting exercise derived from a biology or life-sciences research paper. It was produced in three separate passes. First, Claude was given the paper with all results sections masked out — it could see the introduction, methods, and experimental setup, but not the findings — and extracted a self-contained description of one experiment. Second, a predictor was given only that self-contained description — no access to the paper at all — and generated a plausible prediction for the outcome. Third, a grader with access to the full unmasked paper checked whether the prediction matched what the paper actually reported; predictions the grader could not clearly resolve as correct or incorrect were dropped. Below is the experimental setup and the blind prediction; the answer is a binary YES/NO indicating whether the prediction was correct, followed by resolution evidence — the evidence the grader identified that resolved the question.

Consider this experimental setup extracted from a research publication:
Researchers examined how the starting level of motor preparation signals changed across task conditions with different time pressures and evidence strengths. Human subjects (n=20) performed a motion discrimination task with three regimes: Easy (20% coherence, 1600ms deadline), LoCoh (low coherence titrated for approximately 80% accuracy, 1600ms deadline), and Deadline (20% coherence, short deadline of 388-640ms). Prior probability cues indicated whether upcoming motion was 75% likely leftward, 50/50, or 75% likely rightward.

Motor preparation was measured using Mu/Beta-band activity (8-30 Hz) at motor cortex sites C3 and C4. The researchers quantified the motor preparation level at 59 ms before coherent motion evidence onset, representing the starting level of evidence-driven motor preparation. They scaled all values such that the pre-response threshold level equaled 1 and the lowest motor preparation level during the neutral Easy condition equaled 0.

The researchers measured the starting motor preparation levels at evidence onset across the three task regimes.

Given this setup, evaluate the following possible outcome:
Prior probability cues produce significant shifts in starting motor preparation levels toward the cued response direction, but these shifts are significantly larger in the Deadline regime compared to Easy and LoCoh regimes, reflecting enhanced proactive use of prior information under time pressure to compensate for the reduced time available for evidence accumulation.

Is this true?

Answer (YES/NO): NO